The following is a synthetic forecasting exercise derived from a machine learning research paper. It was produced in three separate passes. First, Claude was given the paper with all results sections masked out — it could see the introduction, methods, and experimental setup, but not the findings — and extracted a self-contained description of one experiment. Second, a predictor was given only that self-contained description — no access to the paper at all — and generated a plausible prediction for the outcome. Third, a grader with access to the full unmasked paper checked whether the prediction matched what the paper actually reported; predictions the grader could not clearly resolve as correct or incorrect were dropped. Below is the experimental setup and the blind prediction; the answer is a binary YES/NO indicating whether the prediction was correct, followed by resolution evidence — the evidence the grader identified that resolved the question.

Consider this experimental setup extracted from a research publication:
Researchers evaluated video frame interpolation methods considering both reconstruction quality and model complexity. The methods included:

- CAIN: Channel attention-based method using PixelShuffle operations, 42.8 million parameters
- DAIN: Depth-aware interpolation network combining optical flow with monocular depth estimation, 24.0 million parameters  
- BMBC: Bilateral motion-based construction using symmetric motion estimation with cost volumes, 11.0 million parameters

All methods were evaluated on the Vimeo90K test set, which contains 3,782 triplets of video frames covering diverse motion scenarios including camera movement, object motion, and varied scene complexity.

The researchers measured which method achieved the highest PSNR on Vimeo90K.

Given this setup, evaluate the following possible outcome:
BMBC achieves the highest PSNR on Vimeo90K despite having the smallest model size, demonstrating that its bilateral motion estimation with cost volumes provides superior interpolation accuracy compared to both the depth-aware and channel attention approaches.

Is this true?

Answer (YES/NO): YES